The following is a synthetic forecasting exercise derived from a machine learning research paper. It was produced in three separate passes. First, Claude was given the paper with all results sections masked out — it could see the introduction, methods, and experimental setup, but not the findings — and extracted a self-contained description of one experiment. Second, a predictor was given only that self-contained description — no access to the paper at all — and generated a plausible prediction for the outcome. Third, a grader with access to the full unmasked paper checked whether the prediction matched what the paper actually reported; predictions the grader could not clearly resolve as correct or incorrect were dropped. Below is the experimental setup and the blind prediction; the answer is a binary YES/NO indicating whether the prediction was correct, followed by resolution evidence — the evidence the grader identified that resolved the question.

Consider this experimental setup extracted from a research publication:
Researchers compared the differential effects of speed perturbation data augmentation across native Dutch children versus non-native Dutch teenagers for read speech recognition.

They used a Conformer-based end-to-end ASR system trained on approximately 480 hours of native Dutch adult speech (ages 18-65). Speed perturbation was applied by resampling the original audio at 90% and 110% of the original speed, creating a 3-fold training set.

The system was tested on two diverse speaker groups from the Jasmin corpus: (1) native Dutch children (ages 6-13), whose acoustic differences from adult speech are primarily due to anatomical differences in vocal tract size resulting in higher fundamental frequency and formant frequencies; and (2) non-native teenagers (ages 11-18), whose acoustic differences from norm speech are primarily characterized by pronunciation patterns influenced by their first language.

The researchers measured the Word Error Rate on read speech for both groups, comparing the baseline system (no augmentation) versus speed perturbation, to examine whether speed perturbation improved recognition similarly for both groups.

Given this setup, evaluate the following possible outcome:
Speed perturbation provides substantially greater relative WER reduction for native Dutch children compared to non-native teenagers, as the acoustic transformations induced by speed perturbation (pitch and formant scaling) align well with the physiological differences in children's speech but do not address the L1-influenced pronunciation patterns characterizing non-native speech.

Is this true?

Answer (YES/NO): YES